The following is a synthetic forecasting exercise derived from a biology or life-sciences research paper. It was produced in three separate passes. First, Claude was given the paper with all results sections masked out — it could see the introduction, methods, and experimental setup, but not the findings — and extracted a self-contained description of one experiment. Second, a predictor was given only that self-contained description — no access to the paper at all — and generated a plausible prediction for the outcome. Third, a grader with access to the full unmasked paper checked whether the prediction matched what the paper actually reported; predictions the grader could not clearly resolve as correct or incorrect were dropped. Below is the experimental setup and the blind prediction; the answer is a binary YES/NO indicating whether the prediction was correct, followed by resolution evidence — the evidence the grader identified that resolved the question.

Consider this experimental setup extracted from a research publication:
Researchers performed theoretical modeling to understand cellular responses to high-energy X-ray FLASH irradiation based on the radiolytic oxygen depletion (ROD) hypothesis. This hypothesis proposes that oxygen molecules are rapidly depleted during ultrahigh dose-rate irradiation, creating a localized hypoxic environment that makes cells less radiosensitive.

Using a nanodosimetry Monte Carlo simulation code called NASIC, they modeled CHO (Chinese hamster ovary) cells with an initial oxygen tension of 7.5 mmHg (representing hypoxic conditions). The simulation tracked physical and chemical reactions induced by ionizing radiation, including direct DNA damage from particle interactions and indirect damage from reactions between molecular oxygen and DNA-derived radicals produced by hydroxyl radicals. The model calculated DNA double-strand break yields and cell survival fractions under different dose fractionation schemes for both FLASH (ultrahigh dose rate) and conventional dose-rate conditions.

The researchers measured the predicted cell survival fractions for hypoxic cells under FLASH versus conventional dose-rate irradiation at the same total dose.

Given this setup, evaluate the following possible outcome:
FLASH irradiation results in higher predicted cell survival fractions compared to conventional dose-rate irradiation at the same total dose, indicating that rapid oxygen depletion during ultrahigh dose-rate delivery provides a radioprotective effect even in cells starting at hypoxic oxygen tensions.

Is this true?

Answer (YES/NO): YES